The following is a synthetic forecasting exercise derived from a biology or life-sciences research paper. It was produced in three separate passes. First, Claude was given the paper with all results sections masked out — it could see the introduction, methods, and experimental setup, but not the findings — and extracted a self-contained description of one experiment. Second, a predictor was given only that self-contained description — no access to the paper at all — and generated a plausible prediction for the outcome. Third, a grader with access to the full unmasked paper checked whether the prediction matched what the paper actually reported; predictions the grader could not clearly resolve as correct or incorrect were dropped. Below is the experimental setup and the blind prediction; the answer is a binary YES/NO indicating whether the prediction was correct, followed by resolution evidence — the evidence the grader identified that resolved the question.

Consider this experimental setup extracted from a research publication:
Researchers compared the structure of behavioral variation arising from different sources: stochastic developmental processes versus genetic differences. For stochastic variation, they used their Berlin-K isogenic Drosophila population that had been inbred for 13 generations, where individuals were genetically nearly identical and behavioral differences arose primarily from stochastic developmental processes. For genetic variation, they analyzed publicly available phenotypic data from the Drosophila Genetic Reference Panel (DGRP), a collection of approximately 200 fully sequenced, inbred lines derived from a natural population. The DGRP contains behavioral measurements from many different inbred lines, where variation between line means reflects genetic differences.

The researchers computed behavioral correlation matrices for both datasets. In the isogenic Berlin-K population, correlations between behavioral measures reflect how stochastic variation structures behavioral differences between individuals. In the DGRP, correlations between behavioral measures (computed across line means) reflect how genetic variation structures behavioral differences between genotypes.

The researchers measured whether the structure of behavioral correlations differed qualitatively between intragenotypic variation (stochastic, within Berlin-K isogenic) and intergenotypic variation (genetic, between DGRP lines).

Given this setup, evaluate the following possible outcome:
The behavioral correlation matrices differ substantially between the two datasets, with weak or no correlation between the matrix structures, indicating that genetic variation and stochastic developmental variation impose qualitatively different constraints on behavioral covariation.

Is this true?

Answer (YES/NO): NO